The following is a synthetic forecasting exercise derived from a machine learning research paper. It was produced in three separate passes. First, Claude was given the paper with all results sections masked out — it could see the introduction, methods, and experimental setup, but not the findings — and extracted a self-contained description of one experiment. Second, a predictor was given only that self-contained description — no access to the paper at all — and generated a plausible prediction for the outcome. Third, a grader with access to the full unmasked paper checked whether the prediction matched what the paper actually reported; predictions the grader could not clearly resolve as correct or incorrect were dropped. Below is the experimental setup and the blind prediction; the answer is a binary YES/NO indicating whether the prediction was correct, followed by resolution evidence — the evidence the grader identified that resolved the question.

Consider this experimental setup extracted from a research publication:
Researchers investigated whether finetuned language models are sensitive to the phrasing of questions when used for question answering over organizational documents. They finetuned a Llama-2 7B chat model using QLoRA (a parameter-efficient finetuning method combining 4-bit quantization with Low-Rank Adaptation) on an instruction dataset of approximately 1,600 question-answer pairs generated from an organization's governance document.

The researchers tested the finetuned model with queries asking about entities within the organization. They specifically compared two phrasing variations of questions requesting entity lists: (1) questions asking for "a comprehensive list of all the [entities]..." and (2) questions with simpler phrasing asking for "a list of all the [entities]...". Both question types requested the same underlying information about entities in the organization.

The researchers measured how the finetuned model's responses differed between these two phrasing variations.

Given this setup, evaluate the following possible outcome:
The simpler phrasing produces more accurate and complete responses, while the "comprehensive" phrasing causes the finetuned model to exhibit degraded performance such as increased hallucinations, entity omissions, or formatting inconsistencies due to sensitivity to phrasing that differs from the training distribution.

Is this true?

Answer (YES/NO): YES